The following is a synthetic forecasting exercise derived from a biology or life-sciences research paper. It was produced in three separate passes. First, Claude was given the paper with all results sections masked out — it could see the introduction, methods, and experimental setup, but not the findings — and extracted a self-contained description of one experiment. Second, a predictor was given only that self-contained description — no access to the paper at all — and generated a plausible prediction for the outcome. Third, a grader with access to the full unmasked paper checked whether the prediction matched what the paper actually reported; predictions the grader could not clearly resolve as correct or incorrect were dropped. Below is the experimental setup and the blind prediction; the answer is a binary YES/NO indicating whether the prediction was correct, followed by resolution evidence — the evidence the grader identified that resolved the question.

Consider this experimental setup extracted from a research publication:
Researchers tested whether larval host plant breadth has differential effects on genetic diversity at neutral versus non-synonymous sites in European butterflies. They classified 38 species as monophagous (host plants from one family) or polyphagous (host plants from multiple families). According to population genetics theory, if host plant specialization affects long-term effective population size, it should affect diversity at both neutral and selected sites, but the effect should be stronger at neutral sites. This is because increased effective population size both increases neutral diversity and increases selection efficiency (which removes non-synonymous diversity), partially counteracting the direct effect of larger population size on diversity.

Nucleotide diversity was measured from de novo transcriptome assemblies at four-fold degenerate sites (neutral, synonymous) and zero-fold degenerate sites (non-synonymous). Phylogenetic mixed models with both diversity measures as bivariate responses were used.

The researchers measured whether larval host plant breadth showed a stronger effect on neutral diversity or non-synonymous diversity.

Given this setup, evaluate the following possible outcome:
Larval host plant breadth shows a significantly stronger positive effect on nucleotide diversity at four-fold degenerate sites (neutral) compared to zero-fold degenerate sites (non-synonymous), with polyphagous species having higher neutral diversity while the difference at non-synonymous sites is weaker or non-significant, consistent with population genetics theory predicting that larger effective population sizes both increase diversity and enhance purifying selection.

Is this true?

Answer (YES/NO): NO